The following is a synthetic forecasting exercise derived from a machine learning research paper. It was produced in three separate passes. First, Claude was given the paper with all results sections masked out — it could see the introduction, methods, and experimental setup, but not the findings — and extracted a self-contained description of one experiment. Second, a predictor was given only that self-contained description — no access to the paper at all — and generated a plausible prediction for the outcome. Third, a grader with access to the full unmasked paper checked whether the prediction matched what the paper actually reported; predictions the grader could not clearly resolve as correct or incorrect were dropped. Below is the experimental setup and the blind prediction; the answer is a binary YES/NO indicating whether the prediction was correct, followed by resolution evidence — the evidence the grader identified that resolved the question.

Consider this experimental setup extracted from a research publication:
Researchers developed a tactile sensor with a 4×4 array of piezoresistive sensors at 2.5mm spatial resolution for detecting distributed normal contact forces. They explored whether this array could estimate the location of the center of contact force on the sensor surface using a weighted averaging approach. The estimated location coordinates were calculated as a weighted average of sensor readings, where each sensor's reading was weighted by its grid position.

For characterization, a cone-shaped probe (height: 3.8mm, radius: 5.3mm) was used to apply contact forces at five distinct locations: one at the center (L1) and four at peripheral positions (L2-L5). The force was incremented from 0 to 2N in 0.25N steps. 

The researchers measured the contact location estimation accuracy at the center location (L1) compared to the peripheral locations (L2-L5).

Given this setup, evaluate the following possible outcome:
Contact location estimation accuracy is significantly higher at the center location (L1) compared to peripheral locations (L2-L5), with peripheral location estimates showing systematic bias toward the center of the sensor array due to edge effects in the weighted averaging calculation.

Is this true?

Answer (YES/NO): NO